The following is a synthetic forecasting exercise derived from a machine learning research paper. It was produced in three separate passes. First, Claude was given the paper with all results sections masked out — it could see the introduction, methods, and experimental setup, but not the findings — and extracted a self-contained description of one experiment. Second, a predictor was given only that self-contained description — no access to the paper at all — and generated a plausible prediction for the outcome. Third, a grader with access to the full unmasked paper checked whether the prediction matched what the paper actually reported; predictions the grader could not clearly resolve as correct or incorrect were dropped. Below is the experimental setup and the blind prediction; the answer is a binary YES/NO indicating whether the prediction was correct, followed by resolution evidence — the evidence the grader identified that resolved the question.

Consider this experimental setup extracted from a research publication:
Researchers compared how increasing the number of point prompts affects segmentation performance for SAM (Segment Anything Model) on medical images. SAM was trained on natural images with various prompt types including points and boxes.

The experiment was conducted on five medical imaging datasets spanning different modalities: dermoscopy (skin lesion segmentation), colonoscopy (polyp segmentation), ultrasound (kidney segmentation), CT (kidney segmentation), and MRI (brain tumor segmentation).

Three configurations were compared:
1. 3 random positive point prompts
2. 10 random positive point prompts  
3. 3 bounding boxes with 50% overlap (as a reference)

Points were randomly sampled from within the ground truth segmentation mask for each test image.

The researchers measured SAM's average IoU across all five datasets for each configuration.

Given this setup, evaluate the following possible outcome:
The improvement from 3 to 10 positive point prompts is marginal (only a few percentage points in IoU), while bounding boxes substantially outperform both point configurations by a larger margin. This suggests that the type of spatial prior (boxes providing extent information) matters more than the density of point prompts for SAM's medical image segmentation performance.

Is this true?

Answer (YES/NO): YES